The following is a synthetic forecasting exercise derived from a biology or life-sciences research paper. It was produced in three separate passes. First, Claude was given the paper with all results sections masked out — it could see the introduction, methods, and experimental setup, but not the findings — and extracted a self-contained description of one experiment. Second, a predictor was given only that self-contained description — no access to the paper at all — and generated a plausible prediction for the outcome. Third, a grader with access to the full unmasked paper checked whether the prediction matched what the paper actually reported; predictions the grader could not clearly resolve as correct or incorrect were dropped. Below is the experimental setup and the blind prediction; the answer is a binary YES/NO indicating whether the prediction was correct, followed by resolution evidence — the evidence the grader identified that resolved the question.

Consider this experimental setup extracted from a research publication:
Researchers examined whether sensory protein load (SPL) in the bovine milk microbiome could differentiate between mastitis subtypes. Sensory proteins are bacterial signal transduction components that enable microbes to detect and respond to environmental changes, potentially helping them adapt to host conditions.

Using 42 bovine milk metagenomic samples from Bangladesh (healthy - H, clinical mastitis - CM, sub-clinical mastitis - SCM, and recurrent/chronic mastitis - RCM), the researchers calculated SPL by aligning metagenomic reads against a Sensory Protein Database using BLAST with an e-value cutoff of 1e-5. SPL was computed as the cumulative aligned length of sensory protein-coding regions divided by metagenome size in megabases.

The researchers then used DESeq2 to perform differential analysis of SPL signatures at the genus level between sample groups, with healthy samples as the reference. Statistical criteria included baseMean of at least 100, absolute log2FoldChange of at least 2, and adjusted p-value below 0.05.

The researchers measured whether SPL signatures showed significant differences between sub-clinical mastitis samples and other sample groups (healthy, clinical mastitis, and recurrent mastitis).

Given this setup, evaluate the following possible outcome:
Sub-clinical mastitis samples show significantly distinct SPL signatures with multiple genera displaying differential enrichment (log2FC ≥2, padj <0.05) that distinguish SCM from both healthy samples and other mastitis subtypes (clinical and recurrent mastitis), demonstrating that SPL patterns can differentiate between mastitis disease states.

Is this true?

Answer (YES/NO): YES